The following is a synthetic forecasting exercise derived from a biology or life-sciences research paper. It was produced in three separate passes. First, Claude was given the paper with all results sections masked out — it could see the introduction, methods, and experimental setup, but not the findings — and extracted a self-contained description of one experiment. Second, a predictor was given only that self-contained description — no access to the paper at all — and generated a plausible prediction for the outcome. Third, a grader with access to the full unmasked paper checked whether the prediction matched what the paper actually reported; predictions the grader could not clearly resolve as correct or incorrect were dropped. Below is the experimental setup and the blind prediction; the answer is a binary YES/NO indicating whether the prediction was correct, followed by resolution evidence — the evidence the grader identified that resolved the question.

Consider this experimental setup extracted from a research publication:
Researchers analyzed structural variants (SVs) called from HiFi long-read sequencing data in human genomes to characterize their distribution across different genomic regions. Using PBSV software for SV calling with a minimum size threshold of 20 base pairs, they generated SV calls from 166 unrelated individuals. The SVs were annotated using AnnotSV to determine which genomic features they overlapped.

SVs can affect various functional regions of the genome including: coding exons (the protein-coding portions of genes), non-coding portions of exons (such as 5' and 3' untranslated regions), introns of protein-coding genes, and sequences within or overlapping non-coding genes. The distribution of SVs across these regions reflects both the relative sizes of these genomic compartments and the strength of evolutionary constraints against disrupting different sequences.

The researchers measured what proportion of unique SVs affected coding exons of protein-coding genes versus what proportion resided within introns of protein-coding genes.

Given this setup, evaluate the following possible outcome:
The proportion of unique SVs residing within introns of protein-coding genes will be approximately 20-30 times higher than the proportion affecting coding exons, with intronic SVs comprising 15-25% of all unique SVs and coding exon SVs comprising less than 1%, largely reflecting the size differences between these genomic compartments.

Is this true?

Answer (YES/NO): NO